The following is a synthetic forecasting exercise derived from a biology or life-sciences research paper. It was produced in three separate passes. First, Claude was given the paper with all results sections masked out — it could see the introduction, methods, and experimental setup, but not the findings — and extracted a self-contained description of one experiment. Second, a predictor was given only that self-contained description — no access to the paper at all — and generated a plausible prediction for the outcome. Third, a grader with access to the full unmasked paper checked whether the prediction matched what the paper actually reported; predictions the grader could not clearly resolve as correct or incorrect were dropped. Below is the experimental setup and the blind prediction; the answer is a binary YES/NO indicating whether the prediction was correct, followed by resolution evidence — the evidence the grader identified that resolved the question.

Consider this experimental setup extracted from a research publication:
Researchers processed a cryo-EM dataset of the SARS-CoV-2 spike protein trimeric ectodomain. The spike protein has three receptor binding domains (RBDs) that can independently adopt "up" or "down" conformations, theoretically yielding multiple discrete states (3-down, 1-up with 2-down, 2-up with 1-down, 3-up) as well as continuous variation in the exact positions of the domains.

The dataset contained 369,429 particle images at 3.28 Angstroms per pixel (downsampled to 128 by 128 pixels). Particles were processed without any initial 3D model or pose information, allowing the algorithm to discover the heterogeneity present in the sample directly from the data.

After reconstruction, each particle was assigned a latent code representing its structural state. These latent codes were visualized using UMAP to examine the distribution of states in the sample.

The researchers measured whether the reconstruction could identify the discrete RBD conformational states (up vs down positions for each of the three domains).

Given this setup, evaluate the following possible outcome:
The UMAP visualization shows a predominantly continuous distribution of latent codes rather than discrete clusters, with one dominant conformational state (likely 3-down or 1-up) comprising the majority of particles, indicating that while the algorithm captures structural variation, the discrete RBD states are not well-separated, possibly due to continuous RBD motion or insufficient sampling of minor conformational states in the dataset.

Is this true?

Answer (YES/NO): NO